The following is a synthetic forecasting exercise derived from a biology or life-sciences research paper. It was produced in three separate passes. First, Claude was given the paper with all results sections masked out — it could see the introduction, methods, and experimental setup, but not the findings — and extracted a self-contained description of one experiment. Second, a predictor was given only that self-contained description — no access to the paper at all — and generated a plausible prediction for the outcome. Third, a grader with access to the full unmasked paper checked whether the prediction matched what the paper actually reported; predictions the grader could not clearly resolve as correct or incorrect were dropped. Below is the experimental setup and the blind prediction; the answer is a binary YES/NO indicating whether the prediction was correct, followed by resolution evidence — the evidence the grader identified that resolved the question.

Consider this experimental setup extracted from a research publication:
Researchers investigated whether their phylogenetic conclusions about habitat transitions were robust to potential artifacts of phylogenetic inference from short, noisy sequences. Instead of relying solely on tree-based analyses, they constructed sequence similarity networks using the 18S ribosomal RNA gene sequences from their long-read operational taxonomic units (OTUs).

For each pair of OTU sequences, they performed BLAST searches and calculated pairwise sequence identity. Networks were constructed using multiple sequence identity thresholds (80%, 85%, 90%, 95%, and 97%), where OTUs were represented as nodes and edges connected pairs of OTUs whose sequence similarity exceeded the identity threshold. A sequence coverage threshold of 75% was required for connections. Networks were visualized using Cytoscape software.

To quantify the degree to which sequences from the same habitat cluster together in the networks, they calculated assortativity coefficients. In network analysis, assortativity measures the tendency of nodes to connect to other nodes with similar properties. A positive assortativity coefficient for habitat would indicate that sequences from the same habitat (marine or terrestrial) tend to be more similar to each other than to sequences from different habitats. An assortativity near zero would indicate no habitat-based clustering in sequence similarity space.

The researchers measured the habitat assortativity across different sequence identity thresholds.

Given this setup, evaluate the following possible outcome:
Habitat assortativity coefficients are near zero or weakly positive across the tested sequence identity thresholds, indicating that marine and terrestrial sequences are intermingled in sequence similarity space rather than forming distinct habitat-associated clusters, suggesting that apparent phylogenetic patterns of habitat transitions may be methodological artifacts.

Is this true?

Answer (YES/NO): NO